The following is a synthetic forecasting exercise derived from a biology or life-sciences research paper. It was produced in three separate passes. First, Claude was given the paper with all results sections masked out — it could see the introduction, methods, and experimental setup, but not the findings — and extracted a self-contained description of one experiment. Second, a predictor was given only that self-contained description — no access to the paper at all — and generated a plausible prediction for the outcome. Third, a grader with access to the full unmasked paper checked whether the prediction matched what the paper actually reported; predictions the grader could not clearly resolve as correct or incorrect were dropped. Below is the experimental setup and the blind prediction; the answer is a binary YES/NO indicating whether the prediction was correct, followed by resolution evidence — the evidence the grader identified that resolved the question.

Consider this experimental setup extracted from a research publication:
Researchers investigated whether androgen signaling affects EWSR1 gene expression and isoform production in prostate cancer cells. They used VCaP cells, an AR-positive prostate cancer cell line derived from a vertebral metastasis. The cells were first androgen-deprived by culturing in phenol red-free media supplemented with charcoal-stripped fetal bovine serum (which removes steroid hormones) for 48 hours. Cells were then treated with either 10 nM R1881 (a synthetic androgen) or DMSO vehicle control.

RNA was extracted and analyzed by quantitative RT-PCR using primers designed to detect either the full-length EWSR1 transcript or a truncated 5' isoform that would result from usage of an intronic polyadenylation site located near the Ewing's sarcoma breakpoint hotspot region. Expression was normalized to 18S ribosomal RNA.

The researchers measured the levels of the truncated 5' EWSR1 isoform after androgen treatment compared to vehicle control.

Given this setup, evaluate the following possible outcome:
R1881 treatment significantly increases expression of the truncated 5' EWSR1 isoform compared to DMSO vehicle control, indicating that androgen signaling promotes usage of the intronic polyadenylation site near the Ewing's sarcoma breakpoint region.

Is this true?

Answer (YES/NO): YES